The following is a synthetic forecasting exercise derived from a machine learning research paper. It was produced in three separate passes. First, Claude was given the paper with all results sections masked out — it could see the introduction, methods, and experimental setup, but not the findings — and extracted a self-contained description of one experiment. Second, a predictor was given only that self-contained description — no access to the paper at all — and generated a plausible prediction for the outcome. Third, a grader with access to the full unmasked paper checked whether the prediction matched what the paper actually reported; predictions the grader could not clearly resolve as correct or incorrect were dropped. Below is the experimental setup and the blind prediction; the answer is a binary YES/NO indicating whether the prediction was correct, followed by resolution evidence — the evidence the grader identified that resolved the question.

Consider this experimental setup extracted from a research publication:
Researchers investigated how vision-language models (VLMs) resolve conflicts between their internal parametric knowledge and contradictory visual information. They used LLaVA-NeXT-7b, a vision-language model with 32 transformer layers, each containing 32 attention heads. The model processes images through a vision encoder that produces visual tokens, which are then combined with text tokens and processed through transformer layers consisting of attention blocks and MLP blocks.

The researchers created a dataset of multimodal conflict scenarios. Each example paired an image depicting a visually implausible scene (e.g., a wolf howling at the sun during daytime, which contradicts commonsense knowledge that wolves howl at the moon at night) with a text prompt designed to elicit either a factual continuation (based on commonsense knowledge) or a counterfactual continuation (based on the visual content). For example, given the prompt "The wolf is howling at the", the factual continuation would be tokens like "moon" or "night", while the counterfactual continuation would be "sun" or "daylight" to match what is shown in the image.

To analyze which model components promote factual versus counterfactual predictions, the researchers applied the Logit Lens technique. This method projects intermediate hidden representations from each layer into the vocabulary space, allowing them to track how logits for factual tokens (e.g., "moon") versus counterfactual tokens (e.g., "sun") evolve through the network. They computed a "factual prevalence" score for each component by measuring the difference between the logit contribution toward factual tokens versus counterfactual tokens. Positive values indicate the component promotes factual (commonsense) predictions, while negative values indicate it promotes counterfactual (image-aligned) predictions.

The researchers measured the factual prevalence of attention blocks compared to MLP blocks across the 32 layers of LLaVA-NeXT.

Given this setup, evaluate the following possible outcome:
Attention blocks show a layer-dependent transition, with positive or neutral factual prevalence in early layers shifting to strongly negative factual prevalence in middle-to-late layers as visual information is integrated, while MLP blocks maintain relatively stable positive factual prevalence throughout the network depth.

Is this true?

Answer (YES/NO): NO